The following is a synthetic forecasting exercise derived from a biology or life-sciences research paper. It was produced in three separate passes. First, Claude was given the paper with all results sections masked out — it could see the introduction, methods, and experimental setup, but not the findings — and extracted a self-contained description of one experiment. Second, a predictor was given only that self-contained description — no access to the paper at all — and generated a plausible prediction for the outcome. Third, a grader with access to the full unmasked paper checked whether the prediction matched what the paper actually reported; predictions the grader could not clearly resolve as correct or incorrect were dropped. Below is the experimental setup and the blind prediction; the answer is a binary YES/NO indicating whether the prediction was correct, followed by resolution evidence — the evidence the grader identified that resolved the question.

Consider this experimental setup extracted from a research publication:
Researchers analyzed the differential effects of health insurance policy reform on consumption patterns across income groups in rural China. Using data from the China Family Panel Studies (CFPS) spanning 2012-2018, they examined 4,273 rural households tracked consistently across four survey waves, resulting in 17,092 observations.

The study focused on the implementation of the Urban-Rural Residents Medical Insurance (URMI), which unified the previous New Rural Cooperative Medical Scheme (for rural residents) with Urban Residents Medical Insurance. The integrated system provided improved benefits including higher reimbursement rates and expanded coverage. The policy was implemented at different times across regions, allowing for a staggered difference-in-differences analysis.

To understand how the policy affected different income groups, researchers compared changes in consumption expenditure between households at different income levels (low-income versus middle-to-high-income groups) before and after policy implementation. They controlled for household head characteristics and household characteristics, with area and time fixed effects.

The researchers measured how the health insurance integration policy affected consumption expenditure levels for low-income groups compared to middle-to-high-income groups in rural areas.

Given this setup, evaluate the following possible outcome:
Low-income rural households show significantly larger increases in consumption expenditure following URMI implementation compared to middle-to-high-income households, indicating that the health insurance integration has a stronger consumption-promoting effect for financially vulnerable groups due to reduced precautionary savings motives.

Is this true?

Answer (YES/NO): NO